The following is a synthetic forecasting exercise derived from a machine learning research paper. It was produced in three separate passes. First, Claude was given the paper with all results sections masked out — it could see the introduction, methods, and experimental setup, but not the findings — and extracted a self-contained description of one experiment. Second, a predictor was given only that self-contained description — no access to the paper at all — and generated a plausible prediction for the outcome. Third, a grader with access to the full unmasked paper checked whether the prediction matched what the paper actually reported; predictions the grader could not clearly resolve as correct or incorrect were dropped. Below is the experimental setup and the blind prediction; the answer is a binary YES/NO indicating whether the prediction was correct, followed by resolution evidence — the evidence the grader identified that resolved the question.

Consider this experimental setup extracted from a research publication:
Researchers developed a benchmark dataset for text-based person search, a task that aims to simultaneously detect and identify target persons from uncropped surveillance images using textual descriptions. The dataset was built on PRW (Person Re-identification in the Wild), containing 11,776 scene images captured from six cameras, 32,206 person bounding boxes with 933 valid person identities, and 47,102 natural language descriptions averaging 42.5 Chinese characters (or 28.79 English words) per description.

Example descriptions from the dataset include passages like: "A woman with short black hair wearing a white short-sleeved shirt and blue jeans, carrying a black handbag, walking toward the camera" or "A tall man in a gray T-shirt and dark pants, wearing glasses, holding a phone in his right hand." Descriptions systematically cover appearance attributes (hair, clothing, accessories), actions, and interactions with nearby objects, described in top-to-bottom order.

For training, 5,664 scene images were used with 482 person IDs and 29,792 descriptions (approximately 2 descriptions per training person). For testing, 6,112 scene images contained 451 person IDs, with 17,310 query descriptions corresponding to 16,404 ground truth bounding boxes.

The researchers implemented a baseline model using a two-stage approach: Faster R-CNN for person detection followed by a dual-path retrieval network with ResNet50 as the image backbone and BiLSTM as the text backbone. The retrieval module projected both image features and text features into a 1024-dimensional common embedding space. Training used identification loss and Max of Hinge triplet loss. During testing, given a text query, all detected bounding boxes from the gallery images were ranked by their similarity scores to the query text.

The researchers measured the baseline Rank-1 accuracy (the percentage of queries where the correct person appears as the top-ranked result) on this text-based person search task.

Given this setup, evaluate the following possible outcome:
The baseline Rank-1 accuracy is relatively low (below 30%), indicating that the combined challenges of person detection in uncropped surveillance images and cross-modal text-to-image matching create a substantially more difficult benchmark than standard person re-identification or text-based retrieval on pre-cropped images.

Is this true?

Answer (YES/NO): NO